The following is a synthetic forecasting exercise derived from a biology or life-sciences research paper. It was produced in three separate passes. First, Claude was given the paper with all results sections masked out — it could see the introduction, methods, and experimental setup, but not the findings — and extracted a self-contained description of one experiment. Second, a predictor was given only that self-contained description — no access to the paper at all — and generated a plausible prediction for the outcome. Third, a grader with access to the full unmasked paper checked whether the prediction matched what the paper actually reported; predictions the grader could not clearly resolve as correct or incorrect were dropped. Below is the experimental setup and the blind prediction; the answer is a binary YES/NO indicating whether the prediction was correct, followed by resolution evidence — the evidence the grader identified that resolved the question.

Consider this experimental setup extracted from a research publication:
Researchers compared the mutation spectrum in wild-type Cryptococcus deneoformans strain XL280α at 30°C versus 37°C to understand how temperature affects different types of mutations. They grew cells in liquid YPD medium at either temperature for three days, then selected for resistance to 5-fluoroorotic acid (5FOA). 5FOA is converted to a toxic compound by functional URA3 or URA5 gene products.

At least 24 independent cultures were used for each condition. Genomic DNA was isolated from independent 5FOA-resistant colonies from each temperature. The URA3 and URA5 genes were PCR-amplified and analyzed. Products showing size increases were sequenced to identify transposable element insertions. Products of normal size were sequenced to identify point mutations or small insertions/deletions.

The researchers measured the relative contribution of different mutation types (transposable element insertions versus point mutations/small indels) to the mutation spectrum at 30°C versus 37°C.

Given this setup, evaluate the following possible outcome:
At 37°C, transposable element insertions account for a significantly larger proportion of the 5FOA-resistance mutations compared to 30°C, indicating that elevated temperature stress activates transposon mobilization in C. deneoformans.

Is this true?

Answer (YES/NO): YES